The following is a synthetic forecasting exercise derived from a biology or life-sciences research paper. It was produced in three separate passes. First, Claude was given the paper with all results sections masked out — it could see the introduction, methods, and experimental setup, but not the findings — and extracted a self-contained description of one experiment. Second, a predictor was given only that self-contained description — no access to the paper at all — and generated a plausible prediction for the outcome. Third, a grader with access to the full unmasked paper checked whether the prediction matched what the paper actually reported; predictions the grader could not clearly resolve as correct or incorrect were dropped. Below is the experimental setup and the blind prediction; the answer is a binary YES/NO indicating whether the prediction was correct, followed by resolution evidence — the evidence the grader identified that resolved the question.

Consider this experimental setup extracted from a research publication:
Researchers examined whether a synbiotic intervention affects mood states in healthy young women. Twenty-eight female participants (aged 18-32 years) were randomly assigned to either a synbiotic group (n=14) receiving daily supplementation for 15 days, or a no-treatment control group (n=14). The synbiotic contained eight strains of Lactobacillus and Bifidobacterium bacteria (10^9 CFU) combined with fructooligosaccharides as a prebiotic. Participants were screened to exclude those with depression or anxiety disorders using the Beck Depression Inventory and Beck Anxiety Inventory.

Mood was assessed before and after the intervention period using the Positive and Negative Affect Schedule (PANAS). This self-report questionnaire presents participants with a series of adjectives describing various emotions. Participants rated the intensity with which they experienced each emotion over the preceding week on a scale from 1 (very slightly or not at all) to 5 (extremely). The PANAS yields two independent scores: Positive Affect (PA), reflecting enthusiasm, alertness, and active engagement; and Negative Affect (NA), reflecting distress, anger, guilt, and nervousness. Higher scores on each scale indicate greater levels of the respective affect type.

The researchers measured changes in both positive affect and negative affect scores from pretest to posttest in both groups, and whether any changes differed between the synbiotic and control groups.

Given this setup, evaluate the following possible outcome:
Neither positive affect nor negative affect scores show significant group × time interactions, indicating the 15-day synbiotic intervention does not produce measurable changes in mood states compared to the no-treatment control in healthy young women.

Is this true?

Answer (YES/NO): YES